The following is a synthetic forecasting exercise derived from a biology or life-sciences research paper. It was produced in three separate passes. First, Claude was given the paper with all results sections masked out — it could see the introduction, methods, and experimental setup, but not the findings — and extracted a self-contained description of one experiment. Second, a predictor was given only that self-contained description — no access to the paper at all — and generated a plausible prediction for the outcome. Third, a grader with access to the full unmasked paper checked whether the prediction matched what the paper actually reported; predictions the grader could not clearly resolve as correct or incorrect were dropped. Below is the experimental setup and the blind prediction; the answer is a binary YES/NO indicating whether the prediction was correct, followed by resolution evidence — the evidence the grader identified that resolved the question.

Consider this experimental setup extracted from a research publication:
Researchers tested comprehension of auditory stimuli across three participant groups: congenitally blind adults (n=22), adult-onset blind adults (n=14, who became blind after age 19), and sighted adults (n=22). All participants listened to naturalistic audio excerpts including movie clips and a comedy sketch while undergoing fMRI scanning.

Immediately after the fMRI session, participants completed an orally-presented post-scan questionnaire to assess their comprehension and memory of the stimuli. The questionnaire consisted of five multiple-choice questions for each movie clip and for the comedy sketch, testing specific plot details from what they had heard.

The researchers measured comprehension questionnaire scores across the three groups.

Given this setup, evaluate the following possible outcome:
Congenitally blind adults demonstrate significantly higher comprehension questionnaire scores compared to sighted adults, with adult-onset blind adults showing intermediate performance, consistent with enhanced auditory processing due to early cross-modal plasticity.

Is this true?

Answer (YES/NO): NO